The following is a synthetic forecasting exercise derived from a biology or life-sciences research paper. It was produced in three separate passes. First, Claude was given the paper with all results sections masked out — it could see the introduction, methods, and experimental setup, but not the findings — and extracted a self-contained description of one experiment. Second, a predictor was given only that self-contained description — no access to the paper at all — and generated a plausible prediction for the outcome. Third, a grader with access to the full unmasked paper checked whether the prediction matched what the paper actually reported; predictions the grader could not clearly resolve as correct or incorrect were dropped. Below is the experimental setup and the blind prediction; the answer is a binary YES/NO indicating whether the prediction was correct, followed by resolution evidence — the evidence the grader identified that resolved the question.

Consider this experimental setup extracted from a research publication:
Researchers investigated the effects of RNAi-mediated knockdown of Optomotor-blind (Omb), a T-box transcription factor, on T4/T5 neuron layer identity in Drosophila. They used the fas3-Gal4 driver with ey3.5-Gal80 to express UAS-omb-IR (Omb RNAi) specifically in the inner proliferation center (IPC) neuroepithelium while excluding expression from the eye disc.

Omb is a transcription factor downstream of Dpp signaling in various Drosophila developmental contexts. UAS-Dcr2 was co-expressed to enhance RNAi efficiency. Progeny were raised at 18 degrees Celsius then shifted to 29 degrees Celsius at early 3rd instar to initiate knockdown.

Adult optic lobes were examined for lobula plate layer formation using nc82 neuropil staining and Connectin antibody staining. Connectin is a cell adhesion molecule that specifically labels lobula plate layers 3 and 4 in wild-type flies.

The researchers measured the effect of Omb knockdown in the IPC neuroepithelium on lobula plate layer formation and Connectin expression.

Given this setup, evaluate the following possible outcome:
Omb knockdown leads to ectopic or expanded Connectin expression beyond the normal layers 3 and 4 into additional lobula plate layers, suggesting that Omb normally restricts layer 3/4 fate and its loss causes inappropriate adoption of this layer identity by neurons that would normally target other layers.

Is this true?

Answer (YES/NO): NO